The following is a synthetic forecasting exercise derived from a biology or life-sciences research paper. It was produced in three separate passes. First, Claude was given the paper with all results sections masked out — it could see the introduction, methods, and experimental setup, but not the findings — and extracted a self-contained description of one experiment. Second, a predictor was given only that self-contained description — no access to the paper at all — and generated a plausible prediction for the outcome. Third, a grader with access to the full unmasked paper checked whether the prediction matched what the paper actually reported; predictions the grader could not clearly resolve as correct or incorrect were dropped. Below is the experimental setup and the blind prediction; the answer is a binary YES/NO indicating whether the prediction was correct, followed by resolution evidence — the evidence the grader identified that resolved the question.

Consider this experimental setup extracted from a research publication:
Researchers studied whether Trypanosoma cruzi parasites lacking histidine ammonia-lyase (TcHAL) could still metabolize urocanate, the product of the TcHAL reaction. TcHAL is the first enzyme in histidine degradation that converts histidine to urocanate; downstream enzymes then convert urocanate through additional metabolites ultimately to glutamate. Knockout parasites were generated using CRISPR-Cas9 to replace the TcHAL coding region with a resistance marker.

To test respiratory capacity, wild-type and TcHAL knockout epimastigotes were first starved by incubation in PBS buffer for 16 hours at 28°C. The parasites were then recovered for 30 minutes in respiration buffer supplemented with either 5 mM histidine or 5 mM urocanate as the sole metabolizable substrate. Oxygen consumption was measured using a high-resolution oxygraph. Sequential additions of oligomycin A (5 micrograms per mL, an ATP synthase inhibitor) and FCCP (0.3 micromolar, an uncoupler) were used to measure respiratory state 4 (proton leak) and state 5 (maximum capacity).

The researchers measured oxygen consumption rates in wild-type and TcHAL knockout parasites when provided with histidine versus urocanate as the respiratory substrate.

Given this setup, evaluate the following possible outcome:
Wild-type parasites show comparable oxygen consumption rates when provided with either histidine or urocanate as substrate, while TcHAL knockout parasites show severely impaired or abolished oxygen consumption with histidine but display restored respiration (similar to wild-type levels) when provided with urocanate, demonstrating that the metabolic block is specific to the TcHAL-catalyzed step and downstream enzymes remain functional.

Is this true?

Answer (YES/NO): YES